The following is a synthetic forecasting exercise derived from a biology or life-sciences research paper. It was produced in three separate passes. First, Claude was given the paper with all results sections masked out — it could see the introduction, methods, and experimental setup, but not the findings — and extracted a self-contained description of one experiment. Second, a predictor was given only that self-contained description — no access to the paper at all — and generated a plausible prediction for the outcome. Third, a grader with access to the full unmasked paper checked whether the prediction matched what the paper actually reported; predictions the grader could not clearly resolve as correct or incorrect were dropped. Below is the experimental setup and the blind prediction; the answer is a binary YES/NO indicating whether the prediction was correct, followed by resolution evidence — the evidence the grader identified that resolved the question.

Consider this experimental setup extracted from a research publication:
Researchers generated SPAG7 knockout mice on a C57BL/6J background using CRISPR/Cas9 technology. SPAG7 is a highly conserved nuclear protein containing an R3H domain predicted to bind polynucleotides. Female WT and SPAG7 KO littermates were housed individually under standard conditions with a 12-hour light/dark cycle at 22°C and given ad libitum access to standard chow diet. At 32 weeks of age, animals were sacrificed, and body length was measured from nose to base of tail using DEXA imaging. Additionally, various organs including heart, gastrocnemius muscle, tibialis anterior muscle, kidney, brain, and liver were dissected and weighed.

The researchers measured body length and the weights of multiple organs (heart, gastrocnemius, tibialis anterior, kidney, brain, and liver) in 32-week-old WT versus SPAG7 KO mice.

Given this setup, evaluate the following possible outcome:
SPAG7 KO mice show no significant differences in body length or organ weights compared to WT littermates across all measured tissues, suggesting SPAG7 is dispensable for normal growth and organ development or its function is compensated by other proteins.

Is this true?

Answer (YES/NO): NO